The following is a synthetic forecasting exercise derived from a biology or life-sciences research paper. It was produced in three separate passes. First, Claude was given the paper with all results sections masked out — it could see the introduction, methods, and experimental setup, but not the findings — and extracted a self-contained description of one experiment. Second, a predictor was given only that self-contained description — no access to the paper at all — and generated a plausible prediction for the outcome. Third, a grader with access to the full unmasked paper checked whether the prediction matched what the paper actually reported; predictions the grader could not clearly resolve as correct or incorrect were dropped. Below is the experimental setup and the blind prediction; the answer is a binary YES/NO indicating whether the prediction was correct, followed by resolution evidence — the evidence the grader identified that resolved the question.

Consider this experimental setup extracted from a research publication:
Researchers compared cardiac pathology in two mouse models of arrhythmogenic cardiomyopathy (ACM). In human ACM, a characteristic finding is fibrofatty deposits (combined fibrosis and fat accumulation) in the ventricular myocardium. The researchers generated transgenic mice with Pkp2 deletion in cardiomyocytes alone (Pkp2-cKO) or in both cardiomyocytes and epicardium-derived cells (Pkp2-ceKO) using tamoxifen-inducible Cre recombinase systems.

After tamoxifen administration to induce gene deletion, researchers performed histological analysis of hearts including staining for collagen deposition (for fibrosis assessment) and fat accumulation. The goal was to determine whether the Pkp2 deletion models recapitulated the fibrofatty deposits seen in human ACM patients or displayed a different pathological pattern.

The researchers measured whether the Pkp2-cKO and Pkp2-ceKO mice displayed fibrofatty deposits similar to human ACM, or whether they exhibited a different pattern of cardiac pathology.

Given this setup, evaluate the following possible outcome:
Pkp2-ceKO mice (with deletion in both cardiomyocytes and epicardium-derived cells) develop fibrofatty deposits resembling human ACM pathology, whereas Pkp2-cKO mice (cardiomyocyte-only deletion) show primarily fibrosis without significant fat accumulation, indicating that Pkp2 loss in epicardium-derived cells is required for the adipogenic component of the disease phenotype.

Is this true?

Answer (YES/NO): NO